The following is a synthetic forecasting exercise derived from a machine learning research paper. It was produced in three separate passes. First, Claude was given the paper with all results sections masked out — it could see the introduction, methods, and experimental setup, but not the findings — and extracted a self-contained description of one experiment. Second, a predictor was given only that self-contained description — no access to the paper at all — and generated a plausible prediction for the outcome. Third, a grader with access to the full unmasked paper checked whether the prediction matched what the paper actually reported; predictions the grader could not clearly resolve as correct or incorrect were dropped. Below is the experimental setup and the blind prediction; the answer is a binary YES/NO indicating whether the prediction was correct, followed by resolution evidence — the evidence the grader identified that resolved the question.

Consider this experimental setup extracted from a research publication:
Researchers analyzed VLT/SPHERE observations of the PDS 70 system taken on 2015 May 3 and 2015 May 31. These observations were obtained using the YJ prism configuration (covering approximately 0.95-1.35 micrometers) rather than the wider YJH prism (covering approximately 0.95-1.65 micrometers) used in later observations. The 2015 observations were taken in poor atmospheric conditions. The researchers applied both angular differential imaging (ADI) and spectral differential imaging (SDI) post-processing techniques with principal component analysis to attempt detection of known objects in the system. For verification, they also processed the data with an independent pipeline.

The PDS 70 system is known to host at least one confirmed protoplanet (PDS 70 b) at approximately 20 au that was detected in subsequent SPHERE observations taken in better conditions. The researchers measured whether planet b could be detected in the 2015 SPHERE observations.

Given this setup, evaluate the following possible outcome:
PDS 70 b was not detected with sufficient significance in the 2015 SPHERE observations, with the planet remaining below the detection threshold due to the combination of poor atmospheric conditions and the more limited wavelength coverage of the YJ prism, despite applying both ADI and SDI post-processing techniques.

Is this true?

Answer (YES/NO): YES